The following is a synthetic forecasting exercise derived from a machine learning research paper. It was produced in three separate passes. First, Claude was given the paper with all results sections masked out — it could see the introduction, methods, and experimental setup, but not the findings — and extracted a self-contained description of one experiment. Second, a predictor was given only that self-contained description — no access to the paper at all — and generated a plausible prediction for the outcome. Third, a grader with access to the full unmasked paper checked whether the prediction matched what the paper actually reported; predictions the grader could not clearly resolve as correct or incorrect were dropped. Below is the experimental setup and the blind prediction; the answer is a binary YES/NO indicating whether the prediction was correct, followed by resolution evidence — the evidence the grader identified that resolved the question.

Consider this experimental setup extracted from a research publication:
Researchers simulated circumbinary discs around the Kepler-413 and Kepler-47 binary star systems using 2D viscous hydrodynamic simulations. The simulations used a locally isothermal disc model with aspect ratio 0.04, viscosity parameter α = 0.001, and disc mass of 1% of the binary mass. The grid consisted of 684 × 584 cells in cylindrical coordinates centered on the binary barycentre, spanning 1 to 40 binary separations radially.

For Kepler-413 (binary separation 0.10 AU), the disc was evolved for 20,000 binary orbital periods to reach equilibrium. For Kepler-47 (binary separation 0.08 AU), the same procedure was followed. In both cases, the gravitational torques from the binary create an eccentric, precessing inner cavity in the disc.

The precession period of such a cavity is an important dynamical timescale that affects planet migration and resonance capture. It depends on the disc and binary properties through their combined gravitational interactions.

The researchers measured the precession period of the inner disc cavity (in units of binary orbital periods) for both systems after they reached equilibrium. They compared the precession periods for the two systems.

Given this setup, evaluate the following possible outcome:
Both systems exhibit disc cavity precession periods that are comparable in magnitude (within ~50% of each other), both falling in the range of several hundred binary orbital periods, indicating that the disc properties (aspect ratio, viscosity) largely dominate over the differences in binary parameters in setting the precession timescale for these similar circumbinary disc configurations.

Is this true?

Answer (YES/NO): NO